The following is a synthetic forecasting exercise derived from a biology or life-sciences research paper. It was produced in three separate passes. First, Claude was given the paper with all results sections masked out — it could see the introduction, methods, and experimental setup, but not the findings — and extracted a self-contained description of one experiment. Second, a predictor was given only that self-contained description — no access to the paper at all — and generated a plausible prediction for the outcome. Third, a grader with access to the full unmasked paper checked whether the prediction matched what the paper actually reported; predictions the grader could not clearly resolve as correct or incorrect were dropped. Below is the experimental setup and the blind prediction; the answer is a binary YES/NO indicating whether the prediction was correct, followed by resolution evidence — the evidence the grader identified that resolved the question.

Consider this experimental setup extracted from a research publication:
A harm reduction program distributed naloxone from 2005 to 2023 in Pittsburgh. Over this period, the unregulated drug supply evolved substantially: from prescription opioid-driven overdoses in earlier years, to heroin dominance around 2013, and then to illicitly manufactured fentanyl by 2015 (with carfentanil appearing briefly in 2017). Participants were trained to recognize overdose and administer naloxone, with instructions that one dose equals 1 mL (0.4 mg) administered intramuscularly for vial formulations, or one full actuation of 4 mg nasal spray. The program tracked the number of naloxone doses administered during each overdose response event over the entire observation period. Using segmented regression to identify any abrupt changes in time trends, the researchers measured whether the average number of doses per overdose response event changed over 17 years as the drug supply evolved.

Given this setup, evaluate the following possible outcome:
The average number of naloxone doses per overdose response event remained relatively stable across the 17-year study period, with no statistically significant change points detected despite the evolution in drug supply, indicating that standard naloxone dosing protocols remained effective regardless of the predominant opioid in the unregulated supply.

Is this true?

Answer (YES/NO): YES